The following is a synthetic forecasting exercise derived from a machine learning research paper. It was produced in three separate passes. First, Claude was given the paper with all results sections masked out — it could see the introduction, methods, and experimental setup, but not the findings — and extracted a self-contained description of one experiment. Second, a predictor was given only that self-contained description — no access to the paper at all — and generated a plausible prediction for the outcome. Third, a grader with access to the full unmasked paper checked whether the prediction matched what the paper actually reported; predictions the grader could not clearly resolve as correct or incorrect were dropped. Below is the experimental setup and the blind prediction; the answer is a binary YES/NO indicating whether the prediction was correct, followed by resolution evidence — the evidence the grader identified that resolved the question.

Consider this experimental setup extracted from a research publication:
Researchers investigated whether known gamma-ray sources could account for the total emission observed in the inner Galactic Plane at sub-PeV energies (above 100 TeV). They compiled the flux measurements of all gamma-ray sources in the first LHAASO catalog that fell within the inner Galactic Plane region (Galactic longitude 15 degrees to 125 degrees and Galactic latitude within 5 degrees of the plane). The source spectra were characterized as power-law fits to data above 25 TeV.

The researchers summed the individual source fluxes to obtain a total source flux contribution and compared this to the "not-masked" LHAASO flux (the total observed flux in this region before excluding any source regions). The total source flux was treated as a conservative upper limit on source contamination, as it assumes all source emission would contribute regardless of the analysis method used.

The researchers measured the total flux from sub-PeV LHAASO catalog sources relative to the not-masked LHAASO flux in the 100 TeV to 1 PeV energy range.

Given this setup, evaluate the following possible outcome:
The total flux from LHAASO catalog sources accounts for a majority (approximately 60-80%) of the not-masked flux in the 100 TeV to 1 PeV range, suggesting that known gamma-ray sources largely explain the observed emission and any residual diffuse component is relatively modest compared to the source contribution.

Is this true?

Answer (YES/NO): YES